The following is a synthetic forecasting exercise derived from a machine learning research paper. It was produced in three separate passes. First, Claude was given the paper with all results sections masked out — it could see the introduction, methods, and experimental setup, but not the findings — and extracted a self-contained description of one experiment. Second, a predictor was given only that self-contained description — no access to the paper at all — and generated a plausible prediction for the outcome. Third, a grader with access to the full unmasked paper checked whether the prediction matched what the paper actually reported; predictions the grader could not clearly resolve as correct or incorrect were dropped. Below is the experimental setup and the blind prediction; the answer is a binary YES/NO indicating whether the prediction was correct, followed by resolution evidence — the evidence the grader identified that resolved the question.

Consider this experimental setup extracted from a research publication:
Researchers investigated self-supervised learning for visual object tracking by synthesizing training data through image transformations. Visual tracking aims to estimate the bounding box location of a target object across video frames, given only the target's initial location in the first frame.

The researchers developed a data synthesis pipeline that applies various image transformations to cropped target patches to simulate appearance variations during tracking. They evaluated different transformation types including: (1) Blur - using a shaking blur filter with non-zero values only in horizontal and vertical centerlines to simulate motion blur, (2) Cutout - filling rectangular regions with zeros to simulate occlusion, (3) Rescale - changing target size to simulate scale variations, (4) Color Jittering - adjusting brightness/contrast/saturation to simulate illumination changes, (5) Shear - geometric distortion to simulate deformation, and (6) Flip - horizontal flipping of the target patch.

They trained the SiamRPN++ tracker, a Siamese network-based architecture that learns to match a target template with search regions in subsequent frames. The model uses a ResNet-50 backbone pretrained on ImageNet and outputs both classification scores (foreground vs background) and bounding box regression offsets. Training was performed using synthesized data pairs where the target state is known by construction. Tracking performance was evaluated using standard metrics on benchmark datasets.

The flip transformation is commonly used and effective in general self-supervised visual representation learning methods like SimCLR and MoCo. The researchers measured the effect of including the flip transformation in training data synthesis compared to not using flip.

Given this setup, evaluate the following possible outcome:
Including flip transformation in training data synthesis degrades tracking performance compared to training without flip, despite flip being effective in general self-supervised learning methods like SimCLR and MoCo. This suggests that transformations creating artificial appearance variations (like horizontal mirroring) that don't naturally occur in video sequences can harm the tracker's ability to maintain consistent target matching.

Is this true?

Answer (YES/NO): YES